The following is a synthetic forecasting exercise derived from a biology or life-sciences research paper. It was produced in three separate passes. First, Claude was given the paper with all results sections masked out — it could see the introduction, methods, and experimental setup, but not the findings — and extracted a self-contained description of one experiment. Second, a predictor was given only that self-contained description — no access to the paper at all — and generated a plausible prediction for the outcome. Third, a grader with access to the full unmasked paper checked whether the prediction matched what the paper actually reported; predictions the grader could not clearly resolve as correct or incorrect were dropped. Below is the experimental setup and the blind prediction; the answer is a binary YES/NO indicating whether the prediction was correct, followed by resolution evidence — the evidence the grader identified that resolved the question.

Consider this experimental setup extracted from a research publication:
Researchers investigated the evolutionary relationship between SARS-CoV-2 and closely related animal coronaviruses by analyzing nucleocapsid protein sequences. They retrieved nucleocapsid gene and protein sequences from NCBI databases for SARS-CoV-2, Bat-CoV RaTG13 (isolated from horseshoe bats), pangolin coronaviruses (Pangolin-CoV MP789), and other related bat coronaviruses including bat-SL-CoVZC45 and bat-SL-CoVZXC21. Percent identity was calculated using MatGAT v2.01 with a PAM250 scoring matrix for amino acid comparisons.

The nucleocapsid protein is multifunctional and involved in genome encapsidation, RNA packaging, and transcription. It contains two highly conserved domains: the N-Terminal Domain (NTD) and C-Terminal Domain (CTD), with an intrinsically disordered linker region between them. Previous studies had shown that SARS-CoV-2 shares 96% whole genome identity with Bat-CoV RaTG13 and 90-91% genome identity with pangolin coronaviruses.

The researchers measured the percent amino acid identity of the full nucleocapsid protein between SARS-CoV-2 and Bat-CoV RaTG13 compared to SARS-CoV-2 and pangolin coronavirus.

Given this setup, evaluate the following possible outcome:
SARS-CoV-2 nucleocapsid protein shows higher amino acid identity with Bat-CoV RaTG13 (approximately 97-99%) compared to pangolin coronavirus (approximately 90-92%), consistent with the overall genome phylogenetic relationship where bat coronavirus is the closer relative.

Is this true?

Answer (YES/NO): NO